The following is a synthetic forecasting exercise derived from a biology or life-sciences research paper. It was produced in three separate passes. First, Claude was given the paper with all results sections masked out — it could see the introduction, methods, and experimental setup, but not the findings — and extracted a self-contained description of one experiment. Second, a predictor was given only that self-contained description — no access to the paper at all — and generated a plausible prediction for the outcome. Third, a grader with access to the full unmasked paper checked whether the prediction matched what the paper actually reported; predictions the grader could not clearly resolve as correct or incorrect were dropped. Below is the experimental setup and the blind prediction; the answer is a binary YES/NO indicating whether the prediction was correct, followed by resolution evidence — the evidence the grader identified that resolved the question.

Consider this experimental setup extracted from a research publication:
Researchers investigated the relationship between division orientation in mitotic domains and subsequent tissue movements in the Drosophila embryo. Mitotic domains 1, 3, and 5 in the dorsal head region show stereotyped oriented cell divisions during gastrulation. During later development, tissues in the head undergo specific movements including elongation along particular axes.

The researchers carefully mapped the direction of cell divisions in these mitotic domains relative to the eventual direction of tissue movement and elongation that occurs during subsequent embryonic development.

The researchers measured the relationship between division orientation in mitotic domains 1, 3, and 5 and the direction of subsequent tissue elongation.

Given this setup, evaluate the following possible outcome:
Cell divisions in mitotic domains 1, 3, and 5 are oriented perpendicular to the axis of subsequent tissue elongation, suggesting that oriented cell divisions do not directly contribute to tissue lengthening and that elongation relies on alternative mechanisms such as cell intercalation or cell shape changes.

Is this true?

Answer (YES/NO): NO